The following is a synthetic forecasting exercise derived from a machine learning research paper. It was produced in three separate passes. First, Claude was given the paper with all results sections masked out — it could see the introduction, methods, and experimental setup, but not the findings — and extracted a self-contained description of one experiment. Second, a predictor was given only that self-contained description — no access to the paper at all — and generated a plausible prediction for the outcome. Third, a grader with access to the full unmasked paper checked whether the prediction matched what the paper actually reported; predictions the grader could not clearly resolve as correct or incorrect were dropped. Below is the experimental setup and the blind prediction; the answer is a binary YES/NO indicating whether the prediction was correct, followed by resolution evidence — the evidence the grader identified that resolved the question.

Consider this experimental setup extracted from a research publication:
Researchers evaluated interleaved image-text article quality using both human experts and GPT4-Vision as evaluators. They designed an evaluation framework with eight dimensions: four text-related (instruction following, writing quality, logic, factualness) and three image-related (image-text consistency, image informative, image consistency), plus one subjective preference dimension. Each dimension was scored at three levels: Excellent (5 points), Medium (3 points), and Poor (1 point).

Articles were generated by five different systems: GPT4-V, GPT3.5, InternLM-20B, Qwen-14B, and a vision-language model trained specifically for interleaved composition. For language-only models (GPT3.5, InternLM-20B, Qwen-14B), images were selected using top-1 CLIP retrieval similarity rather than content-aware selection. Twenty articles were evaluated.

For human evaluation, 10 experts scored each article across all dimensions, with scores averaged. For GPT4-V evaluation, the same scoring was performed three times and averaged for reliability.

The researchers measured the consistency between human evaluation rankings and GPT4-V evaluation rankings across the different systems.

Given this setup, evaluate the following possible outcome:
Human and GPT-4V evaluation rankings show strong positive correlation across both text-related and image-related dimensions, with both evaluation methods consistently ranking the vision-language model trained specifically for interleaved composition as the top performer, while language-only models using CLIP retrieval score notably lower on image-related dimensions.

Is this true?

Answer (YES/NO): NO